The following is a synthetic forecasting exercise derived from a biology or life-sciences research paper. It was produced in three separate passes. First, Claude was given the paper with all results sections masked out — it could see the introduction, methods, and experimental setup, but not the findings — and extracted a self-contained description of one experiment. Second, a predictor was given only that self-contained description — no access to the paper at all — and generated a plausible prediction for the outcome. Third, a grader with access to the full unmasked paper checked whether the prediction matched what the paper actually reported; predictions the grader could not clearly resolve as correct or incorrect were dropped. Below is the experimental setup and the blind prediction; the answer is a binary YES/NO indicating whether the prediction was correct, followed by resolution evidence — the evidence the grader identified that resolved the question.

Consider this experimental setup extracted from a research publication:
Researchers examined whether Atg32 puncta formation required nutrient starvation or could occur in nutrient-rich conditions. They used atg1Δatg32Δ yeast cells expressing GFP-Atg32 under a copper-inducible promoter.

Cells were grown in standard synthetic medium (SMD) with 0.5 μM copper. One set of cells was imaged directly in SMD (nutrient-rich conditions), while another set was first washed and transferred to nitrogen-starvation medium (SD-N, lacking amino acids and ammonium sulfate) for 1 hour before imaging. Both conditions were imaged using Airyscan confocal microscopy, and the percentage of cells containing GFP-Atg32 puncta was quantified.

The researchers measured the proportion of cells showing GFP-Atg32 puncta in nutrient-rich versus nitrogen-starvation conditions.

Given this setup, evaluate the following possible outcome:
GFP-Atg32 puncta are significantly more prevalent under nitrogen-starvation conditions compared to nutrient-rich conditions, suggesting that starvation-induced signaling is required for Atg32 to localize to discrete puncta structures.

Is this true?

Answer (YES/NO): YES